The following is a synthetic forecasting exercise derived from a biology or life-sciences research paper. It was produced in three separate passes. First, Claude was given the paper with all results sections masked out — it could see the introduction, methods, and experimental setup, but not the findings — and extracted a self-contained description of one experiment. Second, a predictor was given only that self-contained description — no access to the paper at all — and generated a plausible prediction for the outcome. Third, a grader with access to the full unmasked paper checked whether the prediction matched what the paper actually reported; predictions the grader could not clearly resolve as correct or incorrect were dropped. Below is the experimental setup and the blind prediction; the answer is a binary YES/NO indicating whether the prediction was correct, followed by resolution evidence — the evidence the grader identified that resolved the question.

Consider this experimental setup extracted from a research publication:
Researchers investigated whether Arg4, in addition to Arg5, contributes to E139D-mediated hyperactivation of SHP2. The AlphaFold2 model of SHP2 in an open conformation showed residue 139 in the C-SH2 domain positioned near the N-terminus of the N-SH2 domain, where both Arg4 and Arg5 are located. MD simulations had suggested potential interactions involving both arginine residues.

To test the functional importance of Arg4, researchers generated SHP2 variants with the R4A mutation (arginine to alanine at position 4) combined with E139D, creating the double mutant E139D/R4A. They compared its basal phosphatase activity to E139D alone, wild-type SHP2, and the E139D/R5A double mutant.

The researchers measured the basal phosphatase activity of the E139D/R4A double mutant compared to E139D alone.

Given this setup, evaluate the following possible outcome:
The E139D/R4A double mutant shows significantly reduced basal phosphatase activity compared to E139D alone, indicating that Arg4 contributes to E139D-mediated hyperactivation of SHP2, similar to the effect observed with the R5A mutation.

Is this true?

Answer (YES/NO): NO